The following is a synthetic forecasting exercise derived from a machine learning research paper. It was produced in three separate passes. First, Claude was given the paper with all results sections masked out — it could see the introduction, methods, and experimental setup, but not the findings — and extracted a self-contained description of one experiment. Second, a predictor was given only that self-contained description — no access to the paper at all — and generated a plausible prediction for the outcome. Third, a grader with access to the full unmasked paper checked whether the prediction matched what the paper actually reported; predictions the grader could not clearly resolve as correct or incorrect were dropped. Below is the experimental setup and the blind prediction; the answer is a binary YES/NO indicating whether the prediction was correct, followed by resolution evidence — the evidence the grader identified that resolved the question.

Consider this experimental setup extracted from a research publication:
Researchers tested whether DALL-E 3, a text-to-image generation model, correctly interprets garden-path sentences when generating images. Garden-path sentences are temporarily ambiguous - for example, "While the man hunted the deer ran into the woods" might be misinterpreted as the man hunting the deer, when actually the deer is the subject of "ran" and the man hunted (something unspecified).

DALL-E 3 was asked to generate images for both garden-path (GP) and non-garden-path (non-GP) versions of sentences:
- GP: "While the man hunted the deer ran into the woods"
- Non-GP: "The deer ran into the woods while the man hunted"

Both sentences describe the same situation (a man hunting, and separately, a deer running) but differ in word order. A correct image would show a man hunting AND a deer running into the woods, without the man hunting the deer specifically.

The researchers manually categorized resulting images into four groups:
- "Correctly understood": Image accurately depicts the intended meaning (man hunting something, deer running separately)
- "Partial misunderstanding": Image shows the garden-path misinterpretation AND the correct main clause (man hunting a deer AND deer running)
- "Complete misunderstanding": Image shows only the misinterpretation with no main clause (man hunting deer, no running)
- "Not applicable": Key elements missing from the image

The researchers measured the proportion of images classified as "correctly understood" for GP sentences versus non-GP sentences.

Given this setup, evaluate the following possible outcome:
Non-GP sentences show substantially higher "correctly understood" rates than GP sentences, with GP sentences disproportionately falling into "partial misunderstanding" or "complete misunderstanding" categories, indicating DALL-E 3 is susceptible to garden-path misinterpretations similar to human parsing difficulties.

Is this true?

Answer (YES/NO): YES